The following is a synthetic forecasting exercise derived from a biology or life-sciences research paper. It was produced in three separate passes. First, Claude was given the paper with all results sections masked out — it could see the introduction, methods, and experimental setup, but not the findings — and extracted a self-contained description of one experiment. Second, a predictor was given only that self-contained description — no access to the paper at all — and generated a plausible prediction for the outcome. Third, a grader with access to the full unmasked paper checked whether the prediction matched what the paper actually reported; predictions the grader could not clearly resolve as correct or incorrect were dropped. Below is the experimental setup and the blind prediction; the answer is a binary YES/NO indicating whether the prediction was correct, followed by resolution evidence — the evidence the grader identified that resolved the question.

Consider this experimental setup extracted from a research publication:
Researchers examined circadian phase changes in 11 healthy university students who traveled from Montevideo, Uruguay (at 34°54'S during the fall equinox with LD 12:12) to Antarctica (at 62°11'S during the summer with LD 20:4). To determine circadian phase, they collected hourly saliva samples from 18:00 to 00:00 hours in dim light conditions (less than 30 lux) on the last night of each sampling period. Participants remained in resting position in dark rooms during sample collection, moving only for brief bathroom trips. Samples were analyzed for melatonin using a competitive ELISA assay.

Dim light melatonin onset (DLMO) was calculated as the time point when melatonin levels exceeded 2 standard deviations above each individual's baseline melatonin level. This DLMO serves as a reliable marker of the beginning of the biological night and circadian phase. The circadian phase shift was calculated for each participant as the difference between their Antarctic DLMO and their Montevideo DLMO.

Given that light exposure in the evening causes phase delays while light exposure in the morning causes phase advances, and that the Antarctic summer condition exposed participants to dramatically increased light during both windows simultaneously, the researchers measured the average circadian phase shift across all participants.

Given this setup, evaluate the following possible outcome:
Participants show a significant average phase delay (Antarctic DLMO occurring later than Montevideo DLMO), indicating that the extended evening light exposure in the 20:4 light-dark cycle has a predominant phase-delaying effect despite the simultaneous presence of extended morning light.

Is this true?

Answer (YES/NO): NO